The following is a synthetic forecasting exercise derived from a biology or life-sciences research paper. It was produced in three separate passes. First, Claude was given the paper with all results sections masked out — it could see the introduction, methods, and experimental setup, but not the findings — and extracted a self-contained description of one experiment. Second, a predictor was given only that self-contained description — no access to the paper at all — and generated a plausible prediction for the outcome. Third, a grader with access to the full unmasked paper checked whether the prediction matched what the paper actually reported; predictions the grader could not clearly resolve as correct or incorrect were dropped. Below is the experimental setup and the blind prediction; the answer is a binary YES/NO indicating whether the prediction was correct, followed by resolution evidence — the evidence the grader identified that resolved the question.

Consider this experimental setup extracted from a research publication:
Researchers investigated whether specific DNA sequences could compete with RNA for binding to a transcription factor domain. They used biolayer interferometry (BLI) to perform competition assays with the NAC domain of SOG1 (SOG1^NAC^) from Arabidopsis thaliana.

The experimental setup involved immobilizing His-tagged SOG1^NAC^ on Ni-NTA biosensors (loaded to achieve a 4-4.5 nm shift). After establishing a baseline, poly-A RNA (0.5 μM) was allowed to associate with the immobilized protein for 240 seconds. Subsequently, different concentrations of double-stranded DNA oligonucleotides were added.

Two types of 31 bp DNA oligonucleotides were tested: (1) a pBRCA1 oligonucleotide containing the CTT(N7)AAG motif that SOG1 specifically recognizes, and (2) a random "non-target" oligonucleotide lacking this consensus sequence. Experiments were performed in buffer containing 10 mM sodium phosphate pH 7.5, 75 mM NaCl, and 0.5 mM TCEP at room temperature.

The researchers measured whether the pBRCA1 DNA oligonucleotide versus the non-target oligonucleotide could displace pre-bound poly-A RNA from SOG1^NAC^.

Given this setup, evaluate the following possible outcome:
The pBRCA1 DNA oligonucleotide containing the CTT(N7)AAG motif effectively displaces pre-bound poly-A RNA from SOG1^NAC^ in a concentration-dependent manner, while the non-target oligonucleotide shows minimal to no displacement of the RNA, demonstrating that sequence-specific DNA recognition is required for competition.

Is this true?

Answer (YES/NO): YES